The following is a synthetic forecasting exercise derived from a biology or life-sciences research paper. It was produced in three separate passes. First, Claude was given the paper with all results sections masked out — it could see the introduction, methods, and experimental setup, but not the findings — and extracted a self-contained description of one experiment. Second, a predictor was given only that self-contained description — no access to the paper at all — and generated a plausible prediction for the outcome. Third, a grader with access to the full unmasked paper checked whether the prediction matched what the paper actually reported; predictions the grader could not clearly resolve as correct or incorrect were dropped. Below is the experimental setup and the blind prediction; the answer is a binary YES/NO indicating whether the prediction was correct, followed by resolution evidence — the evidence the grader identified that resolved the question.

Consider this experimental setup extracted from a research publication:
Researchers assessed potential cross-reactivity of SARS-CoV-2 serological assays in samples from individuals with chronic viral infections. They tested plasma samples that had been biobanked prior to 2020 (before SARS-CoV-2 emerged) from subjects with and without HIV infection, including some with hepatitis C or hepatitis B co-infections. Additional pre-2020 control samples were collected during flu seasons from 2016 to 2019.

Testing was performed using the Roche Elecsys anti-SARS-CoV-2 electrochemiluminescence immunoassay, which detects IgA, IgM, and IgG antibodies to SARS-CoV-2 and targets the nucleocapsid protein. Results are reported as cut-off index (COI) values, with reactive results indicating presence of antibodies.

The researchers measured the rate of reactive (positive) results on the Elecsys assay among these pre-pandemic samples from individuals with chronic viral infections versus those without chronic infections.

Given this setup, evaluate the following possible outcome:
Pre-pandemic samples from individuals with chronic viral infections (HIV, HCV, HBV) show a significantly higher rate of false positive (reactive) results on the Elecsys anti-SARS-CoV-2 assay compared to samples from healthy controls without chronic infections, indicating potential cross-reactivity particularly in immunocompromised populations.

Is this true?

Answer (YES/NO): NO